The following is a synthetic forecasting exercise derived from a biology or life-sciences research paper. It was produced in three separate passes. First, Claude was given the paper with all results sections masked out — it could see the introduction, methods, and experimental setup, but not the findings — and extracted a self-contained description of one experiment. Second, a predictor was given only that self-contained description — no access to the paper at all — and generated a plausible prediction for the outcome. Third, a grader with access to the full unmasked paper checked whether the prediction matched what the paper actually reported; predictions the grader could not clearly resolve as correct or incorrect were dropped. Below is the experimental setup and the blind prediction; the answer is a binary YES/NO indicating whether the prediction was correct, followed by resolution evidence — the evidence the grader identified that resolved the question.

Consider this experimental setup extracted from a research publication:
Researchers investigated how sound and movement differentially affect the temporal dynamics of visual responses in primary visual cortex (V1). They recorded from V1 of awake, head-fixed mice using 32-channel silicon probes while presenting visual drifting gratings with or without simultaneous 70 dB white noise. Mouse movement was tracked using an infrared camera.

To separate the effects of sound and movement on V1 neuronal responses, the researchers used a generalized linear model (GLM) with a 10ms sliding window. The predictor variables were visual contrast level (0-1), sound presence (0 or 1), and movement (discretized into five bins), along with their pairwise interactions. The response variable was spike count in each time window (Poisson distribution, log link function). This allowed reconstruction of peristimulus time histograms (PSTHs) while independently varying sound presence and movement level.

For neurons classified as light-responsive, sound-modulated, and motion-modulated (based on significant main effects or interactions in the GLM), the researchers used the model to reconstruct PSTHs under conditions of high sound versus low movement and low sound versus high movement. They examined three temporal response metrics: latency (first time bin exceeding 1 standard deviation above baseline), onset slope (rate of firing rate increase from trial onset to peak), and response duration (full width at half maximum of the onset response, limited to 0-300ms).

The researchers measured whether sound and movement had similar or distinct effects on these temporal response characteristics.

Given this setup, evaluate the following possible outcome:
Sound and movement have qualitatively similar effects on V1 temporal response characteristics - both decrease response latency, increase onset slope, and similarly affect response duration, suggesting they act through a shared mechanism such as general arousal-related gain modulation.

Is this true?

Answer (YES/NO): NO